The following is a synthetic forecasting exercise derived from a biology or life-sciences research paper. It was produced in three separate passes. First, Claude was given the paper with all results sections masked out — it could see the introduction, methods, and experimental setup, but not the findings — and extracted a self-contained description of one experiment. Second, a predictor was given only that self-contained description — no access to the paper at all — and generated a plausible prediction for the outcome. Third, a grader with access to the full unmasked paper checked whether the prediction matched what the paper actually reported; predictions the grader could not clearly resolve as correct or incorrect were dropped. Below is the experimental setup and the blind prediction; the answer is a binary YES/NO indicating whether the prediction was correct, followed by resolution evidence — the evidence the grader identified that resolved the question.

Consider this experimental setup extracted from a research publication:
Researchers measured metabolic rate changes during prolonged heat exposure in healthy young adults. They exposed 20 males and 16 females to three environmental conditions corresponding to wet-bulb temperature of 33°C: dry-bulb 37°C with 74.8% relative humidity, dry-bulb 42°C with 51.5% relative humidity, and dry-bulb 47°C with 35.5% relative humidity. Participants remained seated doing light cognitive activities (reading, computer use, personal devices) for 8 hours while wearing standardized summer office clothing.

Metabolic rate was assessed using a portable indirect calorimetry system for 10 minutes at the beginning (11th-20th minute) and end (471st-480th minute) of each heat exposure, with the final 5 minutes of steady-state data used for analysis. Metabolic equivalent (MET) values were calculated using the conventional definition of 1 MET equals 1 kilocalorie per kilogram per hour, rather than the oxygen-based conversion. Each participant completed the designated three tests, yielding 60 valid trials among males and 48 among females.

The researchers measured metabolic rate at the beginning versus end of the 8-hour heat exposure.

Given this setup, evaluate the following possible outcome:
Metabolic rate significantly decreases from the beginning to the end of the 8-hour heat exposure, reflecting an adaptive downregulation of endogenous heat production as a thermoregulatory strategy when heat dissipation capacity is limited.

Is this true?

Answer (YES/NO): NO